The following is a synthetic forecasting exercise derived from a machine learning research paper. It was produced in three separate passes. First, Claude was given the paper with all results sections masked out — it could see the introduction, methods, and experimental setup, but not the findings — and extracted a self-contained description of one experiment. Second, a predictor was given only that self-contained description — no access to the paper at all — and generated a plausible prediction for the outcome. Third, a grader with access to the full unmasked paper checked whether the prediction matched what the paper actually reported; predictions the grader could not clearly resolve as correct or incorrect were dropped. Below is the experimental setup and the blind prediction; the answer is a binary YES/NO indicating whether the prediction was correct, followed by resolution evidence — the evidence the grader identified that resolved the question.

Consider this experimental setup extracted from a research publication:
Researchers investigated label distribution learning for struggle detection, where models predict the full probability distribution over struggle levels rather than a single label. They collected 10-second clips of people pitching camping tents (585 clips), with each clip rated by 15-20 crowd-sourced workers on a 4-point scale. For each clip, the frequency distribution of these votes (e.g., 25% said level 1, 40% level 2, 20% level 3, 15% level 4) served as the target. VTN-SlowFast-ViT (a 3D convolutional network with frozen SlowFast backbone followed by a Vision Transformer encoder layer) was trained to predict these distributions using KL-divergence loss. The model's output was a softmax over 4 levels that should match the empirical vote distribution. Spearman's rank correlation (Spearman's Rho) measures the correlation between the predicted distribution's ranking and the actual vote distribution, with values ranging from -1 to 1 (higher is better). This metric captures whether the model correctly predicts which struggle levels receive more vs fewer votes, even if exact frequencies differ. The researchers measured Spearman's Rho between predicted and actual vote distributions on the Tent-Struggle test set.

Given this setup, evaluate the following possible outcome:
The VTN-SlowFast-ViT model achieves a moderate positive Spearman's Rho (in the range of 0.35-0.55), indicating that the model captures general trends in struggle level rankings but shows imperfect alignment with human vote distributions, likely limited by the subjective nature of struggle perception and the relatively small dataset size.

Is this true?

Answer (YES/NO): NO